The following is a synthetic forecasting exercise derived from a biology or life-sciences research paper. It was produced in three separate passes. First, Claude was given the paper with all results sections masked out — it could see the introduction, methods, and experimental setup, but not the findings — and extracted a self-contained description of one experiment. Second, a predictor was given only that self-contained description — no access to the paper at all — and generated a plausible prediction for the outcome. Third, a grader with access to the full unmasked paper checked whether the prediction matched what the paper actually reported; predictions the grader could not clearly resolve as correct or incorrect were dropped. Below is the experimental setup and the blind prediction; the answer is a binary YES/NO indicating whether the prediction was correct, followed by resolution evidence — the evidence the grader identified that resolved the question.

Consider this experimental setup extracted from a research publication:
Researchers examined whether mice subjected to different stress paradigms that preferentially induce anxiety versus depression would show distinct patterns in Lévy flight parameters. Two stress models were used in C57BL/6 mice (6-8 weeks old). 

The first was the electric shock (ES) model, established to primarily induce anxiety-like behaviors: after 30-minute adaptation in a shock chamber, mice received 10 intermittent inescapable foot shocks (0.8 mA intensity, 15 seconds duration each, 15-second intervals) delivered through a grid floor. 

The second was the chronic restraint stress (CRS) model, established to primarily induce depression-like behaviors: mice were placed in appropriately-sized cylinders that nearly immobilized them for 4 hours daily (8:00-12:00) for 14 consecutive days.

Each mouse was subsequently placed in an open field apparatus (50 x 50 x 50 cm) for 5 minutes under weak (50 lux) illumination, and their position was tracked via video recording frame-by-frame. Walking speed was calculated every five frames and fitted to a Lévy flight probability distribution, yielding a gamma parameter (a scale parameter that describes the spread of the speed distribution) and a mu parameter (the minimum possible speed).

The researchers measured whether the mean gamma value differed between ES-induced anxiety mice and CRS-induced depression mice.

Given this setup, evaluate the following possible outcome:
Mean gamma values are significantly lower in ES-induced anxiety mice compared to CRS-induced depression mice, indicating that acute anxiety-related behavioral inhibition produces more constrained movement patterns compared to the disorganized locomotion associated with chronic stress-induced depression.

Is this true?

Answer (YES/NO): NO